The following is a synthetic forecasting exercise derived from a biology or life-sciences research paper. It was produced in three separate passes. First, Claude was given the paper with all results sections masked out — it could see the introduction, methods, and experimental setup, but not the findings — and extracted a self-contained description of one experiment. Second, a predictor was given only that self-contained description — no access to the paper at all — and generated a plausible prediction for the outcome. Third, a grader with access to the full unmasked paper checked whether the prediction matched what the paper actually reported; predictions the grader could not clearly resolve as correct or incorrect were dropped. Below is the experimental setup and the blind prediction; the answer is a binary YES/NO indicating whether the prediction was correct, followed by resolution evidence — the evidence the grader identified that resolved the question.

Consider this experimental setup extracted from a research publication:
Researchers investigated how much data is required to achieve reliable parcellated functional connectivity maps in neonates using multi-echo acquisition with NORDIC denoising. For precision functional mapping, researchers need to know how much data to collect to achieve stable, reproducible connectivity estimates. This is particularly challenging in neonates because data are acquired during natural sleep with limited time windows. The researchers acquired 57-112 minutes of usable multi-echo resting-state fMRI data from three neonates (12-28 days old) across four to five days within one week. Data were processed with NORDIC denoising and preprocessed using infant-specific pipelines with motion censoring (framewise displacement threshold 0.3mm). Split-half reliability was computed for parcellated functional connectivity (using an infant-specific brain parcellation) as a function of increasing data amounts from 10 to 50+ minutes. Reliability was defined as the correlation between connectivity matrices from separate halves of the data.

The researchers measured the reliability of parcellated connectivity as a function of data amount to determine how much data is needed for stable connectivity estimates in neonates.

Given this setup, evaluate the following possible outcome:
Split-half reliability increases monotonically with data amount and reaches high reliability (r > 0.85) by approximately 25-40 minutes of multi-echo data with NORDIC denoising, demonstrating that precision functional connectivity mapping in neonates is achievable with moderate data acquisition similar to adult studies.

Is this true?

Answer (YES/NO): NO